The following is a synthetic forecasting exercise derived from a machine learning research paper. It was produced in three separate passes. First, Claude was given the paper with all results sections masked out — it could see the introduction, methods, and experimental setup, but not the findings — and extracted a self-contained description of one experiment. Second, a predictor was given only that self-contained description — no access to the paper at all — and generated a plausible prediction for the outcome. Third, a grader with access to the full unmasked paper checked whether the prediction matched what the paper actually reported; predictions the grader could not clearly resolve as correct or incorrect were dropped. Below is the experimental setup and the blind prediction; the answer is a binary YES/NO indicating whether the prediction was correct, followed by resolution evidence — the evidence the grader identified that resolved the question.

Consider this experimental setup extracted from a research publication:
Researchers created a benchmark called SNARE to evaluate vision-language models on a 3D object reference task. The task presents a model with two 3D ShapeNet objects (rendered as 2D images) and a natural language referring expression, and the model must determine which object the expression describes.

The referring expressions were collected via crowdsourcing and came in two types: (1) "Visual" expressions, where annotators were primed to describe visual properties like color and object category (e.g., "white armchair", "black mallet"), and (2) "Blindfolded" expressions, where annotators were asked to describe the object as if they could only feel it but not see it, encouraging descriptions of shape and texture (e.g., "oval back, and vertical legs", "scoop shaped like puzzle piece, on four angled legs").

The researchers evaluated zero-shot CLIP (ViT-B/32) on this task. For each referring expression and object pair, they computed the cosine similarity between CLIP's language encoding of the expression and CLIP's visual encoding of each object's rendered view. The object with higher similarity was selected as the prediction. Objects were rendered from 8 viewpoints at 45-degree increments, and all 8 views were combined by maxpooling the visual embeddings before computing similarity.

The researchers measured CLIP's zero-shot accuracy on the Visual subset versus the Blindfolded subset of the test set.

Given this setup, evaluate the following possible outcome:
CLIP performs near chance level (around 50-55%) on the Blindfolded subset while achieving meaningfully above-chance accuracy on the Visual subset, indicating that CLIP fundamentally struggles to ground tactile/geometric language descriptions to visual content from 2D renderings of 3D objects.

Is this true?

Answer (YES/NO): NO